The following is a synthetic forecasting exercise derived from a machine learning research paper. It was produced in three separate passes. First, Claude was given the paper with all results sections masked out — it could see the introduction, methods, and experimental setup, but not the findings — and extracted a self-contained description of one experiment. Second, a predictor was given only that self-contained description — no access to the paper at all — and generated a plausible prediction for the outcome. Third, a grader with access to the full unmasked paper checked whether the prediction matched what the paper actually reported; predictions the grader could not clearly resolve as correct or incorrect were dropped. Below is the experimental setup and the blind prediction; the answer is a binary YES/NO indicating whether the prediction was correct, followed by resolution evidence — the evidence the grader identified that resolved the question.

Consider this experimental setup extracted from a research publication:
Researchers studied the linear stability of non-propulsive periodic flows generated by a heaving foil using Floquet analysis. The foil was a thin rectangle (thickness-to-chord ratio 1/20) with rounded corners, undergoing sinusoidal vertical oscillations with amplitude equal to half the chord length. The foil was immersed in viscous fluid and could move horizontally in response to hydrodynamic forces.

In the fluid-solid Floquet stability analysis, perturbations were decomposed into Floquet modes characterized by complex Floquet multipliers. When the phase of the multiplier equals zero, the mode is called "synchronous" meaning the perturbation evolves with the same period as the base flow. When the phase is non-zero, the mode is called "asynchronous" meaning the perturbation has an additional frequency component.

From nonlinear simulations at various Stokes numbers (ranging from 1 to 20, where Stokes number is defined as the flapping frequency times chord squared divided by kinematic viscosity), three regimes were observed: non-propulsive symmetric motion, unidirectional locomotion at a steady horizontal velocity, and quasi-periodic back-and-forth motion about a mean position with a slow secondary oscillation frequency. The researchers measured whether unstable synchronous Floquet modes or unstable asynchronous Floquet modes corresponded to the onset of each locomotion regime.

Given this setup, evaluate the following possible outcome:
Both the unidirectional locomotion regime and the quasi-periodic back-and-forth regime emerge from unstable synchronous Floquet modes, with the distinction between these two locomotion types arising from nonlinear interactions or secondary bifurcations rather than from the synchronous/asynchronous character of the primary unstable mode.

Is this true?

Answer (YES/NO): NO